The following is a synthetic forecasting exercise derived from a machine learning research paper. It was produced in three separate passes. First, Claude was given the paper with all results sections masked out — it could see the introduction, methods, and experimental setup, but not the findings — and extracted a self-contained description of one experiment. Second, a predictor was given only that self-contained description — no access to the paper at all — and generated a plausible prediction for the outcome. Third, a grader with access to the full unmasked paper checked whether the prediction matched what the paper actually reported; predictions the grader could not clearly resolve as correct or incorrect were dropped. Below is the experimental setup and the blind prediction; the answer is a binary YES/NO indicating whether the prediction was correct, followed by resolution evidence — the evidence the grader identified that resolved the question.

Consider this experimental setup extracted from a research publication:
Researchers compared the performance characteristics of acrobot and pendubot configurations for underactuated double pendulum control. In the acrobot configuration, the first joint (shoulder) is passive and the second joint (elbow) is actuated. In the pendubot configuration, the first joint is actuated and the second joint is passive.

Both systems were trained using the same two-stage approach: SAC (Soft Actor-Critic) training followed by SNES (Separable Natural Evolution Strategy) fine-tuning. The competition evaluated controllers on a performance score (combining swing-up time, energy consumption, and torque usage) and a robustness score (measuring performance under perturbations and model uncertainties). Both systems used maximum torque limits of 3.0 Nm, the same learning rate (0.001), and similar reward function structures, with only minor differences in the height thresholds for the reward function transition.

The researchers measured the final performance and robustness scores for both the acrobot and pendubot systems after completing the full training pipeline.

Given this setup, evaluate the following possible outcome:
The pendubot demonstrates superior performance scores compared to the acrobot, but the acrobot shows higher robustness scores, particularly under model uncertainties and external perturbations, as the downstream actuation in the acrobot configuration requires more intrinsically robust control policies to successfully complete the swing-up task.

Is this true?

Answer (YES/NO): NO